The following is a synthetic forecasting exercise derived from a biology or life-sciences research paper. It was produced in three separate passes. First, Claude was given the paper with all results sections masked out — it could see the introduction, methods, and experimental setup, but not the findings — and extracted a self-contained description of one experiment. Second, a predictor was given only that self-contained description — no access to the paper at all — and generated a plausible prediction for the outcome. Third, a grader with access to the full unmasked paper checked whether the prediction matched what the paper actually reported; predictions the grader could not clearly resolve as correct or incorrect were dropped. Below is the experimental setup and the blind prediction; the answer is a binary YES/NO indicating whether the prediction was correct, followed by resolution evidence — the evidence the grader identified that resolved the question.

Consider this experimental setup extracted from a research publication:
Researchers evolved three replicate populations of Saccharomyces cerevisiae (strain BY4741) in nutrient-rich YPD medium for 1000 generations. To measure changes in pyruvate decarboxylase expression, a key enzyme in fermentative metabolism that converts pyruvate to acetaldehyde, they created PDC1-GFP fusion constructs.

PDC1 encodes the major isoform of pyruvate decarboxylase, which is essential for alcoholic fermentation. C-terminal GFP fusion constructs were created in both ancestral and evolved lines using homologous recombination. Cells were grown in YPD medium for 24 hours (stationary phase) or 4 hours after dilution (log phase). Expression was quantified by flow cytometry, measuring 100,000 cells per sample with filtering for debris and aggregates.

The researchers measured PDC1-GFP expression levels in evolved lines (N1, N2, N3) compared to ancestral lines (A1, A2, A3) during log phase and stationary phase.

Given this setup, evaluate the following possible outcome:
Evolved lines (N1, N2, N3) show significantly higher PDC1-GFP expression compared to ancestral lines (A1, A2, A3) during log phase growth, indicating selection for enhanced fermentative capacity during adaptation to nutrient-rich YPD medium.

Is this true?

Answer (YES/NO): NO